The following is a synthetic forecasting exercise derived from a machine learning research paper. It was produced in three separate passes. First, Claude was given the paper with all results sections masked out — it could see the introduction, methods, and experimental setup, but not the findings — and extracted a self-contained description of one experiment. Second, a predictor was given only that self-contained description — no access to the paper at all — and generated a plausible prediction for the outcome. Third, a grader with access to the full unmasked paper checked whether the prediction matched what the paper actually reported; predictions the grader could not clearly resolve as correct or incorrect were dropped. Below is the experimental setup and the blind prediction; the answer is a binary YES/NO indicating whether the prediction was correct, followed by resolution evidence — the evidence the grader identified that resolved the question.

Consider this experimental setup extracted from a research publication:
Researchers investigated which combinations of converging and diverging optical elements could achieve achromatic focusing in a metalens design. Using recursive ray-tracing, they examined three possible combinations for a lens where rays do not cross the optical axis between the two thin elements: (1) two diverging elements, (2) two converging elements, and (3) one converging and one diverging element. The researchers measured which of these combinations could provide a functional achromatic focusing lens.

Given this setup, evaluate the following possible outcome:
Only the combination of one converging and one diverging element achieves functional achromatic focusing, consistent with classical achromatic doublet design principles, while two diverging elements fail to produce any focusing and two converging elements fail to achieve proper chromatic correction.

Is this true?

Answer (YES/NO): YES